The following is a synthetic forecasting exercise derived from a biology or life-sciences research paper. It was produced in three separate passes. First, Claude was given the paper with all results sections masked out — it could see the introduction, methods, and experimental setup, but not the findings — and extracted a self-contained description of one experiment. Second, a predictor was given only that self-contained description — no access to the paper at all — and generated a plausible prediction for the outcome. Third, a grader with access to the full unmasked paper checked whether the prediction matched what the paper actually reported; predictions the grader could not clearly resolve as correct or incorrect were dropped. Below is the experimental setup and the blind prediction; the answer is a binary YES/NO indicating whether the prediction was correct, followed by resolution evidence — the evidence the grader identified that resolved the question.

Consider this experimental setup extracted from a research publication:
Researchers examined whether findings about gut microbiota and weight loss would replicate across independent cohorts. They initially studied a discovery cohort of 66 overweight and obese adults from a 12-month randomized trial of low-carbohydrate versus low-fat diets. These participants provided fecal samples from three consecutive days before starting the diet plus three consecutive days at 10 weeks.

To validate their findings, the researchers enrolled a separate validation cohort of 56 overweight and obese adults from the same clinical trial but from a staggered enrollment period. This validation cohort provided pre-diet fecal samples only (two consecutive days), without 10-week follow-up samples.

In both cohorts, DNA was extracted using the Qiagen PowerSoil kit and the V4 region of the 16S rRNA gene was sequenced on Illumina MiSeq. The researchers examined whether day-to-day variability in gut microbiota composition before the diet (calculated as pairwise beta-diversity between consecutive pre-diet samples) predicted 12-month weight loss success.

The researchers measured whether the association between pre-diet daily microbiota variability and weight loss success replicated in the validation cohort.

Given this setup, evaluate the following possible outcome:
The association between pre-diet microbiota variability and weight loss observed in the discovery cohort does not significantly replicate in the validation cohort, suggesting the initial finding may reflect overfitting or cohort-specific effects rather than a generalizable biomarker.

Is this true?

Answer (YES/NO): NO